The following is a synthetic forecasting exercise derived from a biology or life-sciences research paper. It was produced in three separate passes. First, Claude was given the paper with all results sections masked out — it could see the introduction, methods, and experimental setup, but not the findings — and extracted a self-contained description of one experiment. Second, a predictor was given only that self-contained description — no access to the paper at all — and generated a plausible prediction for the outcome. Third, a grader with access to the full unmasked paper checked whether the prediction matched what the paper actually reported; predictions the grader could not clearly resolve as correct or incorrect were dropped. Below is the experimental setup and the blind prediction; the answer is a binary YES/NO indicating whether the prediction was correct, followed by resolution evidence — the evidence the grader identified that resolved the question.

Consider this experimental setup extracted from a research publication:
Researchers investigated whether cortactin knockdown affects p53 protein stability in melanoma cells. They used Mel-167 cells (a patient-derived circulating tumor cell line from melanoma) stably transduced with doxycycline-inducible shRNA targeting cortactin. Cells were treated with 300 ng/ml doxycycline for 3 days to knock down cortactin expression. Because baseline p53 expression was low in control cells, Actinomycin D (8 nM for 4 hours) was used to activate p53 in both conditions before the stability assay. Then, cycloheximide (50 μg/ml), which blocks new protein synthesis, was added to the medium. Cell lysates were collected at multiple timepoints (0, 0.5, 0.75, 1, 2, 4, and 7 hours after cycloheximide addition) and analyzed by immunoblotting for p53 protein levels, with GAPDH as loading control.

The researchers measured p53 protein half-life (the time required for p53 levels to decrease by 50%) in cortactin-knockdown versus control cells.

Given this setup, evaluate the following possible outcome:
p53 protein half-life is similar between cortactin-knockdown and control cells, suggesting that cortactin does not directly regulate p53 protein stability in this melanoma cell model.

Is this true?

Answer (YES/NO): NO